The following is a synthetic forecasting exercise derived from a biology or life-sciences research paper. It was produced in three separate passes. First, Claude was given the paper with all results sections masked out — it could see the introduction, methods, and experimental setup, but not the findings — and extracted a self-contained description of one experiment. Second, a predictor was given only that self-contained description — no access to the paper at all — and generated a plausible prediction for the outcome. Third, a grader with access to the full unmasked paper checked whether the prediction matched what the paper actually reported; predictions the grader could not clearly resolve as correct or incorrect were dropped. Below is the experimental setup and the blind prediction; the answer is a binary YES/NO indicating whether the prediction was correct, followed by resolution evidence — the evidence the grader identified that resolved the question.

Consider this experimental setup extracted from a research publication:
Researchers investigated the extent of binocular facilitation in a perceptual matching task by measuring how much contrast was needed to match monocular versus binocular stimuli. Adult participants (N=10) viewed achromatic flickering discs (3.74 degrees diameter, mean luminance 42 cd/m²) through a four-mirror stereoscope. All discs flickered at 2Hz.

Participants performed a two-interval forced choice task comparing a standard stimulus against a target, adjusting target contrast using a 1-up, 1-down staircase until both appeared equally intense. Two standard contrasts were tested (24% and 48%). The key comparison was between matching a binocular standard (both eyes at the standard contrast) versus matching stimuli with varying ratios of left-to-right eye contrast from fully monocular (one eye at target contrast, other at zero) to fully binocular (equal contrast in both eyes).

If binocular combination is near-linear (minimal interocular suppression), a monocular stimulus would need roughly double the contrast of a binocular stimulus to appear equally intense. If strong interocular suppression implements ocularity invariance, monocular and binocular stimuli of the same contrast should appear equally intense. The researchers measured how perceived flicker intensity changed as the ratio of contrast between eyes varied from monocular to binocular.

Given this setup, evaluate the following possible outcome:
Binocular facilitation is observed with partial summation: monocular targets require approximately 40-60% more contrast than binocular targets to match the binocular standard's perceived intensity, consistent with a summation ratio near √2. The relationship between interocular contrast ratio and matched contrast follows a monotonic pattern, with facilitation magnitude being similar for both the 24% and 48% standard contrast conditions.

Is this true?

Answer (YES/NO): NO